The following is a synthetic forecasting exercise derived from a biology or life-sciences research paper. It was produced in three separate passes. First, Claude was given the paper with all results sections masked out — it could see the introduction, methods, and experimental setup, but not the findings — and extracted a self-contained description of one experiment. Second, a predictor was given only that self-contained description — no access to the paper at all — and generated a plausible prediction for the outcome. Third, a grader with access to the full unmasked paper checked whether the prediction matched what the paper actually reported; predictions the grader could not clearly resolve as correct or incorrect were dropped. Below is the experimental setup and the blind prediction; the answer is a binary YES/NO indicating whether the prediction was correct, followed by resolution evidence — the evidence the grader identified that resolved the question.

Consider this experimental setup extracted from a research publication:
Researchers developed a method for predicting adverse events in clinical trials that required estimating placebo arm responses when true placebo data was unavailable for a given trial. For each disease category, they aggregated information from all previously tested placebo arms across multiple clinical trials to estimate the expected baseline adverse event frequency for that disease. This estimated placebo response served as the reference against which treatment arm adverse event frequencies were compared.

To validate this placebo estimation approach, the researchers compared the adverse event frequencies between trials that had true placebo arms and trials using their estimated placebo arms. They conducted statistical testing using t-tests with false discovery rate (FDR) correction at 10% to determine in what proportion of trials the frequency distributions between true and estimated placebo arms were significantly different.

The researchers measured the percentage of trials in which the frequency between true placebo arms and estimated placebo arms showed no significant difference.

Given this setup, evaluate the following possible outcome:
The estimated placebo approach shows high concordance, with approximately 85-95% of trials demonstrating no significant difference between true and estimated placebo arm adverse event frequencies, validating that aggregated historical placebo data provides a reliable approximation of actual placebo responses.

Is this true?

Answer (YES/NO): NO